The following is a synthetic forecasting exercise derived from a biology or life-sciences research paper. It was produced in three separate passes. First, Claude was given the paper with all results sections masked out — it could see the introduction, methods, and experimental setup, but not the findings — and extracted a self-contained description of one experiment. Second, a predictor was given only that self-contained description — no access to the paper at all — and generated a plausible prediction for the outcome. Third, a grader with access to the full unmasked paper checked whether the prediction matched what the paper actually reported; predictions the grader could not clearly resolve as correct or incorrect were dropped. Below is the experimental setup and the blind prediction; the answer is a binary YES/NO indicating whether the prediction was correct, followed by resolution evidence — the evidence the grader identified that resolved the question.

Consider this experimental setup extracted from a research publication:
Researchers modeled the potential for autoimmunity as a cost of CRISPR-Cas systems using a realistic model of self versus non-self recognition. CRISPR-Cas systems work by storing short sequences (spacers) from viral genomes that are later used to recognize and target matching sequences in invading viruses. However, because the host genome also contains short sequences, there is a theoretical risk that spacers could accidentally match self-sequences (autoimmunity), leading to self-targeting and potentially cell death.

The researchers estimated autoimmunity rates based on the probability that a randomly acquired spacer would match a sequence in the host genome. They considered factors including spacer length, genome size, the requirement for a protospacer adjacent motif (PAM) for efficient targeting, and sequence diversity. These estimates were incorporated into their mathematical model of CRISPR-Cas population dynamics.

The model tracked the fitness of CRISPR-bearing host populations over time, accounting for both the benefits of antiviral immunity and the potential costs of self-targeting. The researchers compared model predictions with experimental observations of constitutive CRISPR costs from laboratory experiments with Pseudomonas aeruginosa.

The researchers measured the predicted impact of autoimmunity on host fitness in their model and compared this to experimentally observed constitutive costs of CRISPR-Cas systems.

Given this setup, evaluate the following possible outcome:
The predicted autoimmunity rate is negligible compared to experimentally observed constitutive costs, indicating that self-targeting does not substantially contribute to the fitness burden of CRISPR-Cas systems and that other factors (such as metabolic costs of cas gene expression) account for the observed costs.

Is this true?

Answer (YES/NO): NO